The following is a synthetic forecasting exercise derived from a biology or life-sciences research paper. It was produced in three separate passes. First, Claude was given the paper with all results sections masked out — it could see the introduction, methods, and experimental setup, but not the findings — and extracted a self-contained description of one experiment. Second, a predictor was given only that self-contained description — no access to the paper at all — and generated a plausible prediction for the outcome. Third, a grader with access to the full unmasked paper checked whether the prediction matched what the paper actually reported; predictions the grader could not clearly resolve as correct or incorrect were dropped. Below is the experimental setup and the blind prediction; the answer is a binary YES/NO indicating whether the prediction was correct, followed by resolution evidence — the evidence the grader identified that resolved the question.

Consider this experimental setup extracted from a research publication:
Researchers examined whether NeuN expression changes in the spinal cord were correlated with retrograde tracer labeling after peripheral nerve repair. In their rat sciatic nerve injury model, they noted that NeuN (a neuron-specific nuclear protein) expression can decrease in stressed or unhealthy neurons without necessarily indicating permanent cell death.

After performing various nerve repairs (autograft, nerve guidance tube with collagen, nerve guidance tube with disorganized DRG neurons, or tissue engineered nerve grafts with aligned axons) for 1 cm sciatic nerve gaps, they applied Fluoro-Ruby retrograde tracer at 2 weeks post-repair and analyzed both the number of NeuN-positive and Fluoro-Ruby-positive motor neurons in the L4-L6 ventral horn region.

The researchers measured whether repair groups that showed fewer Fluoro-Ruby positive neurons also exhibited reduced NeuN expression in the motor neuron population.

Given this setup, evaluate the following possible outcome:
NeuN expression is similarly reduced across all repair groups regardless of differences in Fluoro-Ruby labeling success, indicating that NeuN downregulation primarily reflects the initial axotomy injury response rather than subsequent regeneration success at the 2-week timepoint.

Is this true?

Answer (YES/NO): NO